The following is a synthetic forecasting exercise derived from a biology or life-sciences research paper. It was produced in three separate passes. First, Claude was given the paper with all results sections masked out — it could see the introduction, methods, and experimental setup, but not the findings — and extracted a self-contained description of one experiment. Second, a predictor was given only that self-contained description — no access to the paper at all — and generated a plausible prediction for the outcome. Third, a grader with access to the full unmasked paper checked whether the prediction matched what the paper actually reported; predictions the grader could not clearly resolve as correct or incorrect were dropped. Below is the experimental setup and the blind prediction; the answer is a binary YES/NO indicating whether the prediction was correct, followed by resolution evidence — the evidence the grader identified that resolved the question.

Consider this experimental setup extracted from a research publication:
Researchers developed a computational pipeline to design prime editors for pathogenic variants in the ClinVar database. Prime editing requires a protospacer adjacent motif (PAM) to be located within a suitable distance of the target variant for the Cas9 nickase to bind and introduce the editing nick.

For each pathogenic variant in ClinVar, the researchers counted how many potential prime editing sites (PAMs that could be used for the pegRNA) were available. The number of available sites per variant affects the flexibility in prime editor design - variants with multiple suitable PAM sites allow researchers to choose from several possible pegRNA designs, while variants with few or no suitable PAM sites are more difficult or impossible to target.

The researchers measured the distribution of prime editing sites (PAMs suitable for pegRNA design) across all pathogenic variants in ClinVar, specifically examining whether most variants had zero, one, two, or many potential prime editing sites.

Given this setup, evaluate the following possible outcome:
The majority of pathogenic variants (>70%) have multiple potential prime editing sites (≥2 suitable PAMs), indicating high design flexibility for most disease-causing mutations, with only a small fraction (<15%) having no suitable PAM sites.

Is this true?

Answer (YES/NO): NO